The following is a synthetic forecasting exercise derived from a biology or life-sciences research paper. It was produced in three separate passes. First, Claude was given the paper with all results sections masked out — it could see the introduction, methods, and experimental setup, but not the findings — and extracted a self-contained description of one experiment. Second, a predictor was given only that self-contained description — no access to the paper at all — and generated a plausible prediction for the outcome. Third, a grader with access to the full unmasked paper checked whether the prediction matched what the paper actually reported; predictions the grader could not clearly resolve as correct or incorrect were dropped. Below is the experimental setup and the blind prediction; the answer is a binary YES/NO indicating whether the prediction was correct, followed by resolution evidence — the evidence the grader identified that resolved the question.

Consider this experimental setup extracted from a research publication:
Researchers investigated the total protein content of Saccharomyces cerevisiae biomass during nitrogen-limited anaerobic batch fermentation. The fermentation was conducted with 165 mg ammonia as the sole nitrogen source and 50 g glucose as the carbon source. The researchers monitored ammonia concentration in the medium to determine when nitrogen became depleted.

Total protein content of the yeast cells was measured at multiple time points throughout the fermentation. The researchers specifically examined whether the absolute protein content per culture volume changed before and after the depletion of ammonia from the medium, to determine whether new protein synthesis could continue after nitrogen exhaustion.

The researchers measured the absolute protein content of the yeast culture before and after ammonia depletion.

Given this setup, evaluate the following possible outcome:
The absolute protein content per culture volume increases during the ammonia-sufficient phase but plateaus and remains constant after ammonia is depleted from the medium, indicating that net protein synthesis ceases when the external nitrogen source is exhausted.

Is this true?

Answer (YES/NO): YES